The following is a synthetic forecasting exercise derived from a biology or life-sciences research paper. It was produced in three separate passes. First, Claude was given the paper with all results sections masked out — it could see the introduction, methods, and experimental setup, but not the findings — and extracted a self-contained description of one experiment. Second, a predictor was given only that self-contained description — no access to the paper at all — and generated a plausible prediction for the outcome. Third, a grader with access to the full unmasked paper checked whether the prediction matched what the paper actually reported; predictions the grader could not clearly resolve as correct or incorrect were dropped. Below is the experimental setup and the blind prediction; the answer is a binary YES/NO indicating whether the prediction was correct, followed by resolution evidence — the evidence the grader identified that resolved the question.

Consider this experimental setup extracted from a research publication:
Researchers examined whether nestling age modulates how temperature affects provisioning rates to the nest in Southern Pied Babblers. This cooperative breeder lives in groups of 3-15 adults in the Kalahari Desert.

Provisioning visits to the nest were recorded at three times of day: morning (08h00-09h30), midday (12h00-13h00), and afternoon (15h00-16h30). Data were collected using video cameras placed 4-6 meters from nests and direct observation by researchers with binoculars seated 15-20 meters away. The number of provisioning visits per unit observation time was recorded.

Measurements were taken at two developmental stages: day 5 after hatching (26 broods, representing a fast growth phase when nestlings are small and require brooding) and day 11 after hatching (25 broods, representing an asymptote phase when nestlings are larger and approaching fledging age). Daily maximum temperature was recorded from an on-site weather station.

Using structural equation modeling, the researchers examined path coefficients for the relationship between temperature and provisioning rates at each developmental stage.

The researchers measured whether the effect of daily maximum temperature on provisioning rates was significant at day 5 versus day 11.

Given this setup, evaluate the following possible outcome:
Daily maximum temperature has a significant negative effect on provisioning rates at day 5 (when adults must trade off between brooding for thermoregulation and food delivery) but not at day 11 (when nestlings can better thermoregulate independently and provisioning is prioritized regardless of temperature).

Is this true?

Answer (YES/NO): NO